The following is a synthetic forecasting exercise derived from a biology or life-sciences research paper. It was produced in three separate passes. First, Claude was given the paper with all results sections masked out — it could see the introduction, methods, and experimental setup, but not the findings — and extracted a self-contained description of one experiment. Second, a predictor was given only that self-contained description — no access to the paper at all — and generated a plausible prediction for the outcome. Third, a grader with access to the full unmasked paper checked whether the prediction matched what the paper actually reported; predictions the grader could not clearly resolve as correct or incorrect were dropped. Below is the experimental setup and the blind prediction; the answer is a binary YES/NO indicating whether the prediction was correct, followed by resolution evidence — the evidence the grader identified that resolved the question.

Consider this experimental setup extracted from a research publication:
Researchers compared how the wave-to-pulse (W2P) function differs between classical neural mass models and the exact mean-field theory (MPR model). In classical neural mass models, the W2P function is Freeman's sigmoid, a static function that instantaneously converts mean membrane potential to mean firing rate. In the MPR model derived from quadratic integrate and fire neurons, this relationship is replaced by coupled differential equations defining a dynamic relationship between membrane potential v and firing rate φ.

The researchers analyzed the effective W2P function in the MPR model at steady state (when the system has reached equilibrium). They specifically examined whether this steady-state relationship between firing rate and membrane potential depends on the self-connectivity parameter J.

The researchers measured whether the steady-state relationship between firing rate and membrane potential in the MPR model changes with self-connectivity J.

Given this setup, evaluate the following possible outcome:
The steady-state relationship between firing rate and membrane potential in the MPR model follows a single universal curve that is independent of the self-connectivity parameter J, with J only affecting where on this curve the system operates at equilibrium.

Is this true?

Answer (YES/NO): YES